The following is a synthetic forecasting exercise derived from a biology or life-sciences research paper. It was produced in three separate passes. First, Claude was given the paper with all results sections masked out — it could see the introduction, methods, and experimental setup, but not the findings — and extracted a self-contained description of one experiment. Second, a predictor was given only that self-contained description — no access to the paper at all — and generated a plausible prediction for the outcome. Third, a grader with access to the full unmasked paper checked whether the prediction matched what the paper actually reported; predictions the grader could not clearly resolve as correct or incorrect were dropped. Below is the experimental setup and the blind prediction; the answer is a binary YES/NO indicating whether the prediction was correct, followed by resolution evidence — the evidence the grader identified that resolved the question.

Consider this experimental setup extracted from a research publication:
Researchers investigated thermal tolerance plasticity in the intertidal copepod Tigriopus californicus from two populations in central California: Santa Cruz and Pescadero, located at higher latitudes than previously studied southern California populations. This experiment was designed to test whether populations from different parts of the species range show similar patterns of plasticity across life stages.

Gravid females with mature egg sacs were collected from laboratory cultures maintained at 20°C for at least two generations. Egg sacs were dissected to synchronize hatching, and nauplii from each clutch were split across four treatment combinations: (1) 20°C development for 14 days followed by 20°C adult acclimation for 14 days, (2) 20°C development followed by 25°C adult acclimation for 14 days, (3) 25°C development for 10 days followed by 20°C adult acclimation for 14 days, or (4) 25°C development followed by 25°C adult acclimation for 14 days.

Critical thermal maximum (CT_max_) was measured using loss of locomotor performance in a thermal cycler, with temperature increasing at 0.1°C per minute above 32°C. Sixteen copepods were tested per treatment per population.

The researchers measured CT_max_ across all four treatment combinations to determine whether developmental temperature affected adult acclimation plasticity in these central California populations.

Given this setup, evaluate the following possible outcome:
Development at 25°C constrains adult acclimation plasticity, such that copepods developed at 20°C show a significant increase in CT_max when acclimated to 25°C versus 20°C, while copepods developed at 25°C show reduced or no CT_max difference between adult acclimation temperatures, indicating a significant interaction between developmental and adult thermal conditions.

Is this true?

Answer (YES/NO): NO